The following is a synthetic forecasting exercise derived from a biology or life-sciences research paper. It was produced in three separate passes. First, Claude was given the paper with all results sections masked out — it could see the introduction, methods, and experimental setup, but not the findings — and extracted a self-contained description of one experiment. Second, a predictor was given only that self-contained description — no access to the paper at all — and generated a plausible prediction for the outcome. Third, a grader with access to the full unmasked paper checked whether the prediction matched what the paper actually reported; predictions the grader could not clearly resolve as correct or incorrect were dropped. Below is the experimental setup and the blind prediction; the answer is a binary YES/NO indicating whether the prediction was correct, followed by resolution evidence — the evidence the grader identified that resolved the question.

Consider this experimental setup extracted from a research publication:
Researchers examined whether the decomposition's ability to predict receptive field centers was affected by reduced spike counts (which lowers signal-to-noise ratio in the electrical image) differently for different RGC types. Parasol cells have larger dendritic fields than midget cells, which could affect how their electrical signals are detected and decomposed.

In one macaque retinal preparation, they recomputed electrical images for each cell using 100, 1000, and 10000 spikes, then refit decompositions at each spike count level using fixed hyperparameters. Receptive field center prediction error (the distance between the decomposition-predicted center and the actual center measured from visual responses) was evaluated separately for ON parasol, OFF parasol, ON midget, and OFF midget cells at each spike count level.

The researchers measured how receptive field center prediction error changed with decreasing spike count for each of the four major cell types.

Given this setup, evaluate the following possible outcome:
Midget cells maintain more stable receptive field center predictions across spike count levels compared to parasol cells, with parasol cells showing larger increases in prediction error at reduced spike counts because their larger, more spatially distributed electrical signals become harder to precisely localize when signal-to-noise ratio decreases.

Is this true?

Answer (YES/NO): NO